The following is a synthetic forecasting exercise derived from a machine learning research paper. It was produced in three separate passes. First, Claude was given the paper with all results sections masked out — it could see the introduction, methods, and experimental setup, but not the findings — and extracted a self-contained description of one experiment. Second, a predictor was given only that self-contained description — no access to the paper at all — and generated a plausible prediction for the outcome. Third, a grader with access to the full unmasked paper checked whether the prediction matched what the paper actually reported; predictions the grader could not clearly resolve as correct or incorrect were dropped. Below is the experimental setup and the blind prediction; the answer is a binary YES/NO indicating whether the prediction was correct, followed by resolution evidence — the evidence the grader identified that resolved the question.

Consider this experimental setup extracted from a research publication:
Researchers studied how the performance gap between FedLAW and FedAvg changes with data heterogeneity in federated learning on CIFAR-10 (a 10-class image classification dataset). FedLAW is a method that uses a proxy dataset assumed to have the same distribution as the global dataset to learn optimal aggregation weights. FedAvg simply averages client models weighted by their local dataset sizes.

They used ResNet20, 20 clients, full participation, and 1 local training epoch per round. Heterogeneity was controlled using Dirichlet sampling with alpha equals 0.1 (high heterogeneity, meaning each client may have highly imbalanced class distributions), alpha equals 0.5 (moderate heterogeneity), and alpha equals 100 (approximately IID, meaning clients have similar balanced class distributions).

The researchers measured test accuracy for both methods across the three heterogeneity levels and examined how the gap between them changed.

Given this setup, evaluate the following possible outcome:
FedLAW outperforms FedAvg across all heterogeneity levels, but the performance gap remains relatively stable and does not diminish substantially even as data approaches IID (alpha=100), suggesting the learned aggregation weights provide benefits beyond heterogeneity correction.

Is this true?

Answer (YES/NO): NO